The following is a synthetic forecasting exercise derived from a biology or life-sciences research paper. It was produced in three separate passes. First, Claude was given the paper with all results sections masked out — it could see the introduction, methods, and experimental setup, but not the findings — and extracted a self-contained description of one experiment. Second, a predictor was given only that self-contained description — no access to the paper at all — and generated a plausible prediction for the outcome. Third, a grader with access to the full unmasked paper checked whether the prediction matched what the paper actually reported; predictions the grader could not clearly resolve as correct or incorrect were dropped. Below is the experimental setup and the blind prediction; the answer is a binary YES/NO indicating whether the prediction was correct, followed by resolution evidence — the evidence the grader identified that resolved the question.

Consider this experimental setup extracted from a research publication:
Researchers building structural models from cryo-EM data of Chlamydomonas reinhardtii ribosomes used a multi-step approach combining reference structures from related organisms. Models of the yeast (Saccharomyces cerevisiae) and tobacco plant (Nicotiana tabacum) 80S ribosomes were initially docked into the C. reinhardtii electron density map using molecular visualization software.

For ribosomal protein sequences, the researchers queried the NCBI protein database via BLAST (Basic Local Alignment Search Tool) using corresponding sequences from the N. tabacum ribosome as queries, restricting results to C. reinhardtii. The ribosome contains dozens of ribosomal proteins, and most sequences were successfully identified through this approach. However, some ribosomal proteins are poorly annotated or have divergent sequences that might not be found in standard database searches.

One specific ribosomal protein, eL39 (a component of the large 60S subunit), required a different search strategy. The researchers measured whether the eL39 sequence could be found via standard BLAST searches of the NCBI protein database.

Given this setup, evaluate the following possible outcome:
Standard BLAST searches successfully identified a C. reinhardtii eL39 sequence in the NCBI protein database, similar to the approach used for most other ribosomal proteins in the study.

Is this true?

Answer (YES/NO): NO